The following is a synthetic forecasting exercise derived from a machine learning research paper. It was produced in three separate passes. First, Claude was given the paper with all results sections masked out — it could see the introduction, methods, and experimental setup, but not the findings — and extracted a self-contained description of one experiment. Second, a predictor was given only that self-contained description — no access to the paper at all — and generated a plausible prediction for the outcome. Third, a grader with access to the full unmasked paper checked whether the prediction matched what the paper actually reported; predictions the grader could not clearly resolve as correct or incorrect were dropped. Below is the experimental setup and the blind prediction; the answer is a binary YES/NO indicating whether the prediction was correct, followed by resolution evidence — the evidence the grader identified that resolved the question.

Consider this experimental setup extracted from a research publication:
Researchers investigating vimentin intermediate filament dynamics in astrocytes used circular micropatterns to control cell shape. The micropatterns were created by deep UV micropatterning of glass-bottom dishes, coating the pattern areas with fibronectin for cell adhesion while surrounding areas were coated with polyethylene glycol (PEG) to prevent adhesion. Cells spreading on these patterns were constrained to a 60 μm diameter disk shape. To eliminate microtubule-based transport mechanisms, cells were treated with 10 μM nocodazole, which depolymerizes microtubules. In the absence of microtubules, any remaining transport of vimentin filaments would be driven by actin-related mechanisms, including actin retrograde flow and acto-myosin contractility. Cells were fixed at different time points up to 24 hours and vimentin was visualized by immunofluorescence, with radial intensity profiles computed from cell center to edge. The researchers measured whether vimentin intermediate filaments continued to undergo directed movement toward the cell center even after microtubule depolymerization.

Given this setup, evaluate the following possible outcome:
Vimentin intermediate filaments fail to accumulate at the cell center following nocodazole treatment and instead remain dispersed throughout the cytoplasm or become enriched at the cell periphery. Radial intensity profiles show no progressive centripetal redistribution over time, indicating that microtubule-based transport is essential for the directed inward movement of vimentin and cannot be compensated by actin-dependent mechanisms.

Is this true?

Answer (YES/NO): NO